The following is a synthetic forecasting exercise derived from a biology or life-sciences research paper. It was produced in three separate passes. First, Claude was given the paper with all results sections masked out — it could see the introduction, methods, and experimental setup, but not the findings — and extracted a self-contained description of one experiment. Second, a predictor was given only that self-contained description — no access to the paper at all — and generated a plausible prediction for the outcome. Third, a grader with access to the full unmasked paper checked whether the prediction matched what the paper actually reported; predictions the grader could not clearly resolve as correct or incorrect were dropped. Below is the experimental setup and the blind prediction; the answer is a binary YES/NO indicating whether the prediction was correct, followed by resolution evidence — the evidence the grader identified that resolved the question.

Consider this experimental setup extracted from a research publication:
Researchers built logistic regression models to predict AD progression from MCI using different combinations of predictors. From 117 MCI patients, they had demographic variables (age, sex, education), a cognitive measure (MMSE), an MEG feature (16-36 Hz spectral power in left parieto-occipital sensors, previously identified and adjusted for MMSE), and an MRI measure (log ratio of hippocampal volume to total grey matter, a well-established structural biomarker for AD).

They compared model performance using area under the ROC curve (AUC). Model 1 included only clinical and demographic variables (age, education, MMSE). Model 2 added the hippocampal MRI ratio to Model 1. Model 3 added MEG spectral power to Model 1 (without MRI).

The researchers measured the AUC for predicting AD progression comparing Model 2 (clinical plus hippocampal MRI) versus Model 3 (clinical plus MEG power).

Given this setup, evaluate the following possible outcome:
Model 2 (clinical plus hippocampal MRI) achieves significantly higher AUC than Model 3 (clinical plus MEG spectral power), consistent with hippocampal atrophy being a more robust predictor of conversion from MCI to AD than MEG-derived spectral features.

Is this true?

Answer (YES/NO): NO